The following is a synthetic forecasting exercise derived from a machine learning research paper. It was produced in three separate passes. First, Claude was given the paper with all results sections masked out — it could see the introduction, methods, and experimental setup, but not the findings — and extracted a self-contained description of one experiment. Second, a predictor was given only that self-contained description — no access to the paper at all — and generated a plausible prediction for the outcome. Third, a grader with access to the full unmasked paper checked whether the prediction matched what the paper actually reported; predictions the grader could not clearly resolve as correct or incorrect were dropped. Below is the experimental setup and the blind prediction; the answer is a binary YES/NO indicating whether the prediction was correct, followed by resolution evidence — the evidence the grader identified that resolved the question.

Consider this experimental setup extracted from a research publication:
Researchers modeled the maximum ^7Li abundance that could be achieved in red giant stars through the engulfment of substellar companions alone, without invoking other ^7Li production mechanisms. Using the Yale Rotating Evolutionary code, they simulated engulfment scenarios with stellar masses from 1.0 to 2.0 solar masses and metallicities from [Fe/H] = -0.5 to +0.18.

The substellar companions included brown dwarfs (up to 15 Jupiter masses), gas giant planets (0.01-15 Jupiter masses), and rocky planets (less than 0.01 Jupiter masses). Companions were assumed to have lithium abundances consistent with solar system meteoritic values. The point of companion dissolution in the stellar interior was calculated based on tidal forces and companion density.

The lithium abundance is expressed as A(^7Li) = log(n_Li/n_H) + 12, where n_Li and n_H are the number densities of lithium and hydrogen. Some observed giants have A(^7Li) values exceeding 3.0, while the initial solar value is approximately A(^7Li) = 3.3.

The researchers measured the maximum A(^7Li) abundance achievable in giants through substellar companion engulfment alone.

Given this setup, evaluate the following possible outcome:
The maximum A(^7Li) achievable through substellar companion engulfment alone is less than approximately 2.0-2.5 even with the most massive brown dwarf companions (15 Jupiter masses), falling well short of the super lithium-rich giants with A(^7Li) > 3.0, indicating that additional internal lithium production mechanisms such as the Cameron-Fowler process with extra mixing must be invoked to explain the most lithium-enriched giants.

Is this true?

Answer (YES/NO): YES